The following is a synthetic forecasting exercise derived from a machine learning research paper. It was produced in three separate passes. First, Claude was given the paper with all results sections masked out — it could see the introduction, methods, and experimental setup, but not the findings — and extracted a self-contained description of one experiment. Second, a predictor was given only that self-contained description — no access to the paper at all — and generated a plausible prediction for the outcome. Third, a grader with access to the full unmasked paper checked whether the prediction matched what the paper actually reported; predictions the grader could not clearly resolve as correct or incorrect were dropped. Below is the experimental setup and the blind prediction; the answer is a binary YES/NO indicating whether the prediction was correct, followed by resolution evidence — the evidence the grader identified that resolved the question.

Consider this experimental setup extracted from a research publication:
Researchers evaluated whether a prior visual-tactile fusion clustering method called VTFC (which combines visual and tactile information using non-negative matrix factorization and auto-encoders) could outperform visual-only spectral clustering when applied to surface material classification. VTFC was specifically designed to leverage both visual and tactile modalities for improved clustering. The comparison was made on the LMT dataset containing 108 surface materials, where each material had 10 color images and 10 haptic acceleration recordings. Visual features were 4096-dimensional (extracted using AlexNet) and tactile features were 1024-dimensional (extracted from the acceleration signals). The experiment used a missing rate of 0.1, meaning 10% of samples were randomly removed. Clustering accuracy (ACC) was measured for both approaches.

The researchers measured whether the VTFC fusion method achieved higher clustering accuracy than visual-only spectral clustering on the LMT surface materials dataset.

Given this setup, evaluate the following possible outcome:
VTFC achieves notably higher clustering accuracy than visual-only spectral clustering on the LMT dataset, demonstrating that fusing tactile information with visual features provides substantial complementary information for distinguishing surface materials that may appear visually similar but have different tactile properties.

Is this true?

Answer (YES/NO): NO